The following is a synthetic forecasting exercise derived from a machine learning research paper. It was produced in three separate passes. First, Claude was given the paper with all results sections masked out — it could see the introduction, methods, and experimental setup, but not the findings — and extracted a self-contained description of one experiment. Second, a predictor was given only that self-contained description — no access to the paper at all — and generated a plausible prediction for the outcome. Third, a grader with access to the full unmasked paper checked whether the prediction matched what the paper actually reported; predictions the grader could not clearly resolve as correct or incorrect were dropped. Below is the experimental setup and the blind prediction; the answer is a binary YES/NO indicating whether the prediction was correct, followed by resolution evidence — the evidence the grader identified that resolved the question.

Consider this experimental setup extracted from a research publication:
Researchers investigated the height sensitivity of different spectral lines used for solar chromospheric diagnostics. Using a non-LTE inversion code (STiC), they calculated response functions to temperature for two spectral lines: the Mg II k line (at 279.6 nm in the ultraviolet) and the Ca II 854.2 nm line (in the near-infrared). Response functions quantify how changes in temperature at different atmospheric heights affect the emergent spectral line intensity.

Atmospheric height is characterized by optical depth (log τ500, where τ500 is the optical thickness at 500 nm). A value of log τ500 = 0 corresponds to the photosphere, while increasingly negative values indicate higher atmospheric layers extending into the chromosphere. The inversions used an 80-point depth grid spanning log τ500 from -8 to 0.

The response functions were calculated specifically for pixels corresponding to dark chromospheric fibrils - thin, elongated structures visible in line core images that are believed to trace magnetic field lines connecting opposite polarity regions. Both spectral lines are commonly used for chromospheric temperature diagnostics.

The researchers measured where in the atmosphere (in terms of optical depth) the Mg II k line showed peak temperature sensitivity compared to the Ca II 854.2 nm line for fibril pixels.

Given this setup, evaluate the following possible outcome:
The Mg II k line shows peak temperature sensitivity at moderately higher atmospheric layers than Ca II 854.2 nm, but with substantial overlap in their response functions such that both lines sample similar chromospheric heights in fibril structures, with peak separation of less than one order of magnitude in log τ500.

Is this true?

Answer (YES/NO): YES